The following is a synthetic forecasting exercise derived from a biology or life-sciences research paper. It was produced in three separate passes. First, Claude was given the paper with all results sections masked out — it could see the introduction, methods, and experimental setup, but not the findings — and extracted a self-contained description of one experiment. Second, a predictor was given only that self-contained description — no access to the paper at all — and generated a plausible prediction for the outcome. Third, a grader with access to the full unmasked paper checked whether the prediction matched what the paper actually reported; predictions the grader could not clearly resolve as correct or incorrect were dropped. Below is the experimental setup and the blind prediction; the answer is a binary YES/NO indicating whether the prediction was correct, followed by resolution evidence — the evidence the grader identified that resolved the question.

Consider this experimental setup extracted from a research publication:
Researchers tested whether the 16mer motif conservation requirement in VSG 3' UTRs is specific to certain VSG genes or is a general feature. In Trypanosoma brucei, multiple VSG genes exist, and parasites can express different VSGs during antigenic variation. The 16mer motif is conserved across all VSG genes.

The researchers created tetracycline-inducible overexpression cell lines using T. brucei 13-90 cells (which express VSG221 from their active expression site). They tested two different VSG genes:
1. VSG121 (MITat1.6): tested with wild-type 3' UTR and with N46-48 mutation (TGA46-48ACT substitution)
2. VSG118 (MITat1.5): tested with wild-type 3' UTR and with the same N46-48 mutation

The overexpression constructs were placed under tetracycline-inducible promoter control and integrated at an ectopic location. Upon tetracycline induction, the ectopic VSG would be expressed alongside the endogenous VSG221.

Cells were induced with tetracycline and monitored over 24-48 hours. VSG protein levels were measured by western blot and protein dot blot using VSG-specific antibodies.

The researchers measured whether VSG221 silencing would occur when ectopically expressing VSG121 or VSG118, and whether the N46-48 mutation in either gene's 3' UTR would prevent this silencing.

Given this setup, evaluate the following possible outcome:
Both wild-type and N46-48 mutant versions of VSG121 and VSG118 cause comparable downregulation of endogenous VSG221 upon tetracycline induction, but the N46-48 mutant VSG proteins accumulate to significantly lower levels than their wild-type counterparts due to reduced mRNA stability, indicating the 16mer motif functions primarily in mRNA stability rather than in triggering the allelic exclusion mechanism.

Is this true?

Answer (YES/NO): NO